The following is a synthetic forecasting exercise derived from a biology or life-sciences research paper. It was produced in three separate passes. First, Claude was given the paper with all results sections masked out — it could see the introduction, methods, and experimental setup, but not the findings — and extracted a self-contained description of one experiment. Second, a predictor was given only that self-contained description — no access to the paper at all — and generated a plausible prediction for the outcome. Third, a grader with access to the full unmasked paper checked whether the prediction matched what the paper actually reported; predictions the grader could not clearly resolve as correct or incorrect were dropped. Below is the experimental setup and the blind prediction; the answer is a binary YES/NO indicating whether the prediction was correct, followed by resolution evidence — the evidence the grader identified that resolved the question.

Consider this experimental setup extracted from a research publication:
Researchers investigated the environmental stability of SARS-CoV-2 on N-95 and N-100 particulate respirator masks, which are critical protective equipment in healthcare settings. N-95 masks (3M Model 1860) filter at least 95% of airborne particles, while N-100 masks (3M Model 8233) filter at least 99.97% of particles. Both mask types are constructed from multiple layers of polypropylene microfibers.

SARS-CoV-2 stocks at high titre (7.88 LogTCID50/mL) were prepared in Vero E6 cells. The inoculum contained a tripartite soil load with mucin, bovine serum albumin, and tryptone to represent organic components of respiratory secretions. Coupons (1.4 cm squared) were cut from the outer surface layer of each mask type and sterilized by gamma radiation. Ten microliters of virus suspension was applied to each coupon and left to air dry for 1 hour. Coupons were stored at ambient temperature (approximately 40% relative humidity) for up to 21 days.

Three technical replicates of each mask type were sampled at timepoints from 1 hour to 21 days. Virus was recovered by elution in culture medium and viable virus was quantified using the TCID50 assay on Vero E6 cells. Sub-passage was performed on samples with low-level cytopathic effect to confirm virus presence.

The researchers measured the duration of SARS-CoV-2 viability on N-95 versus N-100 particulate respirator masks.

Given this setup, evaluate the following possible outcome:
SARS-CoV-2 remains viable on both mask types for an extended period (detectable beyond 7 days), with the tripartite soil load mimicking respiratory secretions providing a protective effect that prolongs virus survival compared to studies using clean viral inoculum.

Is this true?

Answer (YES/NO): YES